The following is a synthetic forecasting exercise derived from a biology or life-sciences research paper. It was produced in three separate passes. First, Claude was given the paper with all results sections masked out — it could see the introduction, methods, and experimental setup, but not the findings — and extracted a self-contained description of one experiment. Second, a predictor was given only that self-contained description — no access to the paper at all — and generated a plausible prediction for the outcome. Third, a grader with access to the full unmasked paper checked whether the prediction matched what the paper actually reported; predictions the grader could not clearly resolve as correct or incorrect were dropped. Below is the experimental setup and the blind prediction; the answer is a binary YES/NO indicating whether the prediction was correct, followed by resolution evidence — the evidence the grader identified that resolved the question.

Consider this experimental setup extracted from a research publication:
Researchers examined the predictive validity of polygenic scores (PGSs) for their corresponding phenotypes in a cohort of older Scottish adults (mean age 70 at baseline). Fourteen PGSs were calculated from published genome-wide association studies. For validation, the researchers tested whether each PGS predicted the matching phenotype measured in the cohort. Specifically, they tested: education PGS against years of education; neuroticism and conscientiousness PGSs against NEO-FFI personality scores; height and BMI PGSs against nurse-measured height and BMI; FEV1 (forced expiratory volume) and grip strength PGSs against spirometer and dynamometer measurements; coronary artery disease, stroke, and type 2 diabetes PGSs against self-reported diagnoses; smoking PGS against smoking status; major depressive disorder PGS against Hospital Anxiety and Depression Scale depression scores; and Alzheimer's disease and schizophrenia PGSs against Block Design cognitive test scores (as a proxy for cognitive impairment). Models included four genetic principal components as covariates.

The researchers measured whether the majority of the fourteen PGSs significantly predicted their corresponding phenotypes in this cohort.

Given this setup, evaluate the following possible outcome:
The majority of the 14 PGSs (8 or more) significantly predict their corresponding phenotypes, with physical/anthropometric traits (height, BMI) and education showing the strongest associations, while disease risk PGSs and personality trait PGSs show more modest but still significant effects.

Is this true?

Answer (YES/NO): NO